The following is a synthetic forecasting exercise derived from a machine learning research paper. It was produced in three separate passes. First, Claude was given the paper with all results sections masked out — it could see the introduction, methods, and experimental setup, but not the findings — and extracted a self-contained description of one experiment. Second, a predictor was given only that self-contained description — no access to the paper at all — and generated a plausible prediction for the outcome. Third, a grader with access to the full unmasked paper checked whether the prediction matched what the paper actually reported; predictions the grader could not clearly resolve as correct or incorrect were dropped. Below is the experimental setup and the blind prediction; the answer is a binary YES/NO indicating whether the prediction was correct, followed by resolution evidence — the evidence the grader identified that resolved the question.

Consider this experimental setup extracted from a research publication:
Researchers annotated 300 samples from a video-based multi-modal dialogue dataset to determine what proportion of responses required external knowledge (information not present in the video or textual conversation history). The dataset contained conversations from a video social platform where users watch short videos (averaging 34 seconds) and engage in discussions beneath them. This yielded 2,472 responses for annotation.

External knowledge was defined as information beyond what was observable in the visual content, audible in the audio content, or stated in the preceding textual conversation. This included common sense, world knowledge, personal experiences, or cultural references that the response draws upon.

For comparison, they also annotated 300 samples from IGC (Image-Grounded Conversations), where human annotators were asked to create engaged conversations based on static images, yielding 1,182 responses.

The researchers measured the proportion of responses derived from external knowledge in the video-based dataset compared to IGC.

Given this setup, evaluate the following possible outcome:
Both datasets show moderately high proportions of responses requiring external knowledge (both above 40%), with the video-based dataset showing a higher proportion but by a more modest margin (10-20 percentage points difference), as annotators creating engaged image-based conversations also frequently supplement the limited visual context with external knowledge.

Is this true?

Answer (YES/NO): NO